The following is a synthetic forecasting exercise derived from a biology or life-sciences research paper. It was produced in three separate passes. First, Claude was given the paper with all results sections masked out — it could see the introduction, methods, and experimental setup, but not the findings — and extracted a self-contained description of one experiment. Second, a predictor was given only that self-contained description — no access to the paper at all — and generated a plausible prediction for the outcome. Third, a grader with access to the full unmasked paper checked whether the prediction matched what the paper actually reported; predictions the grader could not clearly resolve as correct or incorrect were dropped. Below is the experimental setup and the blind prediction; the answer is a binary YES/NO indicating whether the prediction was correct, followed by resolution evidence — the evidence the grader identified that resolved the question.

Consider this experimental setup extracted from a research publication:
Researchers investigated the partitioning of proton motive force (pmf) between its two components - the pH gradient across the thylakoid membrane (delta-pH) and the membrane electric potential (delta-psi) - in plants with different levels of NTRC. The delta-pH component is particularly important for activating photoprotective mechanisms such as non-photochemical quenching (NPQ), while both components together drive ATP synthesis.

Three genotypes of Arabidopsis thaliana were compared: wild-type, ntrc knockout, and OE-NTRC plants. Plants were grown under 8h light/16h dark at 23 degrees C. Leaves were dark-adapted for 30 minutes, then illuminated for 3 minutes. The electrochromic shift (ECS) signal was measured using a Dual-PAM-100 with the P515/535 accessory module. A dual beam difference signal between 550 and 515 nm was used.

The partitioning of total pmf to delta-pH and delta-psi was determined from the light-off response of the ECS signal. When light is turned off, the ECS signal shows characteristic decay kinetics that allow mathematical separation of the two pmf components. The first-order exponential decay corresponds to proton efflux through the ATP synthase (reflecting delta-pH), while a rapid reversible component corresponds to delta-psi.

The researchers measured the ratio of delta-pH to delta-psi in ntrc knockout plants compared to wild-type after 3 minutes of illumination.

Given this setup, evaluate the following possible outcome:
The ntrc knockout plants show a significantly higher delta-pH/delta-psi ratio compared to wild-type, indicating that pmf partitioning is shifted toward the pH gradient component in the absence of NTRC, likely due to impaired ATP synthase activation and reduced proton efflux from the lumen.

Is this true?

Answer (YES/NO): NO